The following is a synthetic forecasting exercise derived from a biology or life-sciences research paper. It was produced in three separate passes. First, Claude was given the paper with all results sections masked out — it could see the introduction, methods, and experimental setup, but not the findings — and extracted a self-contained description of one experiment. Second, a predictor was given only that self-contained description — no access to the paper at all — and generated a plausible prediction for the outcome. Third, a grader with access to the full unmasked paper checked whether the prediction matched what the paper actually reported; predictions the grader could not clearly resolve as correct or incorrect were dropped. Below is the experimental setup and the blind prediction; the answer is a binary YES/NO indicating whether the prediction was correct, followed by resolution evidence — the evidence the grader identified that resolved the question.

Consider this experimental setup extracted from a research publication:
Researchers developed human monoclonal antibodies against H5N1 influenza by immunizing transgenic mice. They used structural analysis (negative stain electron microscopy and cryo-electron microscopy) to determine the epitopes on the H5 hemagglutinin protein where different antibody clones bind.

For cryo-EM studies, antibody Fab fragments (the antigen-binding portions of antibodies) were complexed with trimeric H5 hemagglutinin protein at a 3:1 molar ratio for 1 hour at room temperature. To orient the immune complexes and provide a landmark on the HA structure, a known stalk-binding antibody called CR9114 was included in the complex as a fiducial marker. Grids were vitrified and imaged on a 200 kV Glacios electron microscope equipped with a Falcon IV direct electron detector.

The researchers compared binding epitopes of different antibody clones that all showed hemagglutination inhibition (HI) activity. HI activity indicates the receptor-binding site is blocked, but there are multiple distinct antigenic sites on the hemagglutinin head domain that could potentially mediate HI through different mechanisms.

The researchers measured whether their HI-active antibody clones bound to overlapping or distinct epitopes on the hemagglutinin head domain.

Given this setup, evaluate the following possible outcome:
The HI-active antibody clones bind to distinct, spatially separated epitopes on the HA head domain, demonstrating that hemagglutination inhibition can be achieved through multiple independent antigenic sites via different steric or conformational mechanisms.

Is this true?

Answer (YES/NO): NO